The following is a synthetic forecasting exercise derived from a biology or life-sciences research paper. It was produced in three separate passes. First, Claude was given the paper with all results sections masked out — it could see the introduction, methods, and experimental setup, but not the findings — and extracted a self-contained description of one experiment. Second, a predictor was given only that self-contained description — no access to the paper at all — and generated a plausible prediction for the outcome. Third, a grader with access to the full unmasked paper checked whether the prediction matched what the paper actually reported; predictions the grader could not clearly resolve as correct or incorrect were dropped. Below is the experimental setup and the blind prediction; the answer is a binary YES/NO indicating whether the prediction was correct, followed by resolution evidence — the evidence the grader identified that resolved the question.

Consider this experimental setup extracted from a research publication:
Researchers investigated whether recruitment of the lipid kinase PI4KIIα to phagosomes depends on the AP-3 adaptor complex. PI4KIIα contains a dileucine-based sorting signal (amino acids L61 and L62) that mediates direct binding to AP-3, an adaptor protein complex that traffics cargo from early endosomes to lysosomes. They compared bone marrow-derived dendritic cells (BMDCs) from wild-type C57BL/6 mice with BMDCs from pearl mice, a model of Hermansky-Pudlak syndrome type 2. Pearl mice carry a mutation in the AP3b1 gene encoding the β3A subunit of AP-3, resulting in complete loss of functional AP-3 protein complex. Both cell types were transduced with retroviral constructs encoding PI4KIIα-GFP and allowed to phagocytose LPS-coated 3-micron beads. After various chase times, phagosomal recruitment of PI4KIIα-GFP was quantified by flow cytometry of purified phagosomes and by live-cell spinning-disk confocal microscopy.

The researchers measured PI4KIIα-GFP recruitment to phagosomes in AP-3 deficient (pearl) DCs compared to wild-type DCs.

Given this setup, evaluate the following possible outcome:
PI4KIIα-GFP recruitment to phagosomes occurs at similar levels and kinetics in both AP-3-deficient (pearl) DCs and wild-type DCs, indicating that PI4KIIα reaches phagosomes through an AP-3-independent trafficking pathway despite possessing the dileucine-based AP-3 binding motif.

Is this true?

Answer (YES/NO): NO